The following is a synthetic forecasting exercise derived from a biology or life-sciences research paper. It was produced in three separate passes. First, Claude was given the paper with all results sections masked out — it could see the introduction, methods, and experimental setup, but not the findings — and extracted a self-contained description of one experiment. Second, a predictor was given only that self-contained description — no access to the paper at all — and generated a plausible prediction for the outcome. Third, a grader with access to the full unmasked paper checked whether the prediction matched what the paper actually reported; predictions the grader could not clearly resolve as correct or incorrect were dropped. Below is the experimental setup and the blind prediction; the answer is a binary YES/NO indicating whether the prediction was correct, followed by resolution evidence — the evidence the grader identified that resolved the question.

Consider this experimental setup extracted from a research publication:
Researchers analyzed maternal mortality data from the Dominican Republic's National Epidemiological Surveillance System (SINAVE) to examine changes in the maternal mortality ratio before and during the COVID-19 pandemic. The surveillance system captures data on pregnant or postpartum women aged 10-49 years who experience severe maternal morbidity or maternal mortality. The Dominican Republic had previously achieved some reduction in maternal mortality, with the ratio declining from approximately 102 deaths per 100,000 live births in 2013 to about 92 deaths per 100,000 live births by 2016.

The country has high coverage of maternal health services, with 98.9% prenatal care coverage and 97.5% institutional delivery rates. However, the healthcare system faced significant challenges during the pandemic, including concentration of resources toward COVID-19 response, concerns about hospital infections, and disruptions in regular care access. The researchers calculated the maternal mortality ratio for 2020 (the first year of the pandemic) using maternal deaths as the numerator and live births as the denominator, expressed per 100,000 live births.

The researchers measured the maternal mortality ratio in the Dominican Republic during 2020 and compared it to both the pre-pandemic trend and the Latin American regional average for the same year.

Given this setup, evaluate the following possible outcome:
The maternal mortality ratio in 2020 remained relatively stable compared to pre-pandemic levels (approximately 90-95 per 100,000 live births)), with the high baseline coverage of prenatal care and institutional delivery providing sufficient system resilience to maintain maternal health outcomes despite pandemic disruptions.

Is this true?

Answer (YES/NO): NO